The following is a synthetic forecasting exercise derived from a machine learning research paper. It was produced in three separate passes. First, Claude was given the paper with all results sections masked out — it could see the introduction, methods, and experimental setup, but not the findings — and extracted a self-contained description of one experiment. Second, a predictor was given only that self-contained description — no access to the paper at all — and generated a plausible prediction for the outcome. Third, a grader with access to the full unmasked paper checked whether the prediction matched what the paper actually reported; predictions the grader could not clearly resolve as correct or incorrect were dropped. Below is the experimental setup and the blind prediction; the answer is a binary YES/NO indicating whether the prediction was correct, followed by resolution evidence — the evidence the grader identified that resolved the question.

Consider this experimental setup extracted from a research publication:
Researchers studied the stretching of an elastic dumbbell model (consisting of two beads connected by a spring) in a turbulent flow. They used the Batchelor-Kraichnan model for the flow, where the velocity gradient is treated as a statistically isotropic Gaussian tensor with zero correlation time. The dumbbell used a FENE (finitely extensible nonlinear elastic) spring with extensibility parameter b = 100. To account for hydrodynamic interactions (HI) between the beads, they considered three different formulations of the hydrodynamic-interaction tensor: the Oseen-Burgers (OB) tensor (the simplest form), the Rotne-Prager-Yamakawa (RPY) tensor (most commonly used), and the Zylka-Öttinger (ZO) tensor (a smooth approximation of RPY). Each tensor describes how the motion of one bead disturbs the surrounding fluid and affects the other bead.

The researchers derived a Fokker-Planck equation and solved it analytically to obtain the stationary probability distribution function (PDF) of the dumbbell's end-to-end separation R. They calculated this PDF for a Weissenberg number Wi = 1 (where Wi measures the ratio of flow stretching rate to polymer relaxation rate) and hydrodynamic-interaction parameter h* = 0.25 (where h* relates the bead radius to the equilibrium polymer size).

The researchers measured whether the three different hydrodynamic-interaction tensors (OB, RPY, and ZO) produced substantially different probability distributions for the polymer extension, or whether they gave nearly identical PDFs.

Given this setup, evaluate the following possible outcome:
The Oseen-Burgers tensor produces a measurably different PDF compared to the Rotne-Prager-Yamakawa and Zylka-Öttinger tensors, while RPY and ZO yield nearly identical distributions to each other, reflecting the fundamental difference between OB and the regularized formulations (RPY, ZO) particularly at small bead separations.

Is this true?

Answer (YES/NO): NO